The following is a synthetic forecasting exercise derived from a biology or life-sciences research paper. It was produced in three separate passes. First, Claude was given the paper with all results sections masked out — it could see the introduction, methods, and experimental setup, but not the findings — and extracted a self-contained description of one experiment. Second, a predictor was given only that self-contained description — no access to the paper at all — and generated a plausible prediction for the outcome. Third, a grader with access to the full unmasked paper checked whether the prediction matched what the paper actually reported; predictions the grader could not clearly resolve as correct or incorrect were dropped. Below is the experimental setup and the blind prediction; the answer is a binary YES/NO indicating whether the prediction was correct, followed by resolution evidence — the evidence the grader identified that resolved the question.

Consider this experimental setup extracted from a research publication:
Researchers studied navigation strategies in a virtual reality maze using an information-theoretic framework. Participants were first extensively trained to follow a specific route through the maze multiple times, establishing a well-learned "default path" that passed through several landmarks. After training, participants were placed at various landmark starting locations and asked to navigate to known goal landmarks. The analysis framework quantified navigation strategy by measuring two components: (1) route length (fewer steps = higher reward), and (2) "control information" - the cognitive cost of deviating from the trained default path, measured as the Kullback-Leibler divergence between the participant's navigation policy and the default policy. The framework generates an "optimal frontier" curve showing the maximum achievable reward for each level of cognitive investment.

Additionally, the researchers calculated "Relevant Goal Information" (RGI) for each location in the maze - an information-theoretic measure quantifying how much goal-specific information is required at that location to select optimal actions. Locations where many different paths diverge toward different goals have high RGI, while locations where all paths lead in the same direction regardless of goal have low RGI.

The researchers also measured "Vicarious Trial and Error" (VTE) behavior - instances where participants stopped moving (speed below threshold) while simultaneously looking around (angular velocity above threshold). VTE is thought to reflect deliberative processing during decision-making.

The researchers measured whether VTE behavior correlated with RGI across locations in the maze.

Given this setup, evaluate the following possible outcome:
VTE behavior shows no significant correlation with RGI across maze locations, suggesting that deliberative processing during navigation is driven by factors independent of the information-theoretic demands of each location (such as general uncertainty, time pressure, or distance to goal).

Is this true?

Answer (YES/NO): NO